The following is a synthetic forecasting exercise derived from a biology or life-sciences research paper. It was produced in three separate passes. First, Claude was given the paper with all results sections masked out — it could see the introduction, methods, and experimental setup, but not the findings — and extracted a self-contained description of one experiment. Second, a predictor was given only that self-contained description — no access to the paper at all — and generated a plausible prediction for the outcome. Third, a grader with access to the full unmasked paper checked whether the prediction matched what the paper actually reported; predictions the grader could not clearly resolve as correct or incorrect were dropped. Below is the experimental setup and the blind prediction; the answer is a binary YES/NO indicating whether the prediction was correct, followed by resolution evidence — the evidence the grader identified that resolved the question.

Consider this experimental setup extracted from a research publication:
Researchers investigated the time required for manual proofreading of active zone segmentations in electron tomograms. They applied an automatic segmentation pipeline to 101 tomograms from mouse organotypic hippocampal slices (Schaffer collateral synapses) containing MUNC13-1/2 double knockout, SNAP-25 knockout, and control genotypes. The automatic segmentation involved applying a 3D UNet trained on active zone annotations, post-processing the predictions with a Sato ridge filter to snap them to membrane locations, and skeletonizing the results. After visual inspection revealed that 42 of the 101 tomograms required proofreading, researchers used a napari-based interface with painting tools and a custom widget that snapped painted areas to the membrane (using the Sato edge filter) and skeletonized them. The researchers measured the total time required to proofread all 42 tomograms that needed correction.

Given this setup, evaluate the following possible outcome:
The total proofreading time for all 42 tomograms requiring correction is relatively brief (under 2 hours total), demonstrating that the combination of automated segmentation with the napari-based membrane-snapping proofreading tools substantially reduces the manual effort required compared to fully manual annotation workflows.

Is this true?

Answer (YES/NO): YES